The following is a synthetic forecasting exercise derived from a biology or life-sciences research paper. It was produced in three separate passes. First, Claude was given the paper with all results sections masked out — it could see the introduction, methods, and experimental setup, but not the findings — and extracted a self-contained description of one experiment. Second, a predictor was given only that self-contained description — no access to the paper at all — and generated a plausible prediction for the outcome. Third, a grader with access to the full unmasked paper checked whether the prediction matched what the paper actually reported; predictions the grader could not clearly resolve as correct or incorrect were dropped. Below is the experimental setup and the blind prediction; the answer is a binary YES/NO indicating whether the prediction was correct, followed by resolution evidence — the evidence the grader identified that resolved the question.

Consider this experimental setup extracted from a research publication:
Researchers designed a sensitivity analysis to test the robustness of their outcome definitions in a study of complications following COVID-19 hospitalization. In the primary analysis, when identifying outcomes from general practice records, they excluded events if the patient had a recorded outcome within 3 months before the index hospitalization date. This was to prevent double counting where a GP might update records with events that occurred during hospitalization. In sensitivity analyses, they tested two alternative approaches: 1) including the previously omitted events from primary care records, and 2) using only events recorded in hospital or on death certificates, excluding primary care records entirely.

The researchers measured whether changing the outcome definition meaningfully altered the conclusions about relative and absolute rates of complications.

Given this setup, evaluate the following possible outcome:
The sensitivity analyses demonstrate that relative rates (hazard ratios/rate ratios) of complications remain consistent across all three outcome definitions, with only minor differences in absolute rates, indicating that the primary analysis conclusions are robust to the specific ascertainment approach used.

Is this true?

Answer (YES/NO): YES